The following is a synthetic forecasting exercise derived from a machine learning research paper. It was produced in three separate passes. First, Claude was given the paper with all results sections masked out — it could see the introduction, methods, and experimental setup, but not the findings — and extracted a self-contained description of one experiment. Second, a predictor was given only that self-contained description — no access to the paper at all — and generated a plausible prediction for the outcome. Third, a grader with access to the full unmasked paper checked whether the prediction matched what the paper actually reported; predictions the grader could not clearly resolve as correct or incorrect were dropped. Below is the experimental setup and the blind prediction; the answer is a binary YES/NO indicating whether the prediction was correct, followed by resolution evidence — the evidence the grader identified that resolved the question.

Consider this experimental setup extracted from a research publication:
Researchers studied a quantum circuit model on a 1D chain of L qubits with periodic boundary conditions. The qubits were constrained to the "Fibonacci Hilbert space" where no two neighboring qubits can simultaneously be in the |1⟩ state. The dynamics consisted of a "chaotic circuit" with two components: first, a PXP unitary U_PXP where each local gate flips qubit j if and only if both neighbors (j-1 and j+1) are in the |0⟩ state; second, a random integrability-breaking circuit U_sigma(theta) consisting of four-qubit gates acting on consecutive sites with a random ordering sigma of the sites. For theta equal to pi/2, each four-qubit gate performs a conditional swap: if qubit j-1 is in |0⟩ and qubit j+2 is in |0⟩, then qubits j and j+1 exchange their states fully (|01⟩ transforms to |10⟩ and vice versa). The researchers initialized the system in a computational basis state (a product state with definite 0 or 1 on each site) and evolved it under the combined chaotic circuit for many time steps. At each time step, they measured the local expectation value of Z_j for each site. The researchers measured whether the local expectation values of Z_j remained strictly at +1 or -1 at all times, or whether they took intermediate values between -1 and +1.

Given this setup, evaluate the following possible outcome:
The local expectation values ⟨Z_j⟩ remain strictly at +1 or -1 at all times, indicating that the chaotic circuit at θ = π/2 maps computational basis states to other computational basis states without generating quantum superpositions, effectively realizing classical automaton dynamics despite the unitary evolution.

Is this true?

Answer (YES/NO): YES